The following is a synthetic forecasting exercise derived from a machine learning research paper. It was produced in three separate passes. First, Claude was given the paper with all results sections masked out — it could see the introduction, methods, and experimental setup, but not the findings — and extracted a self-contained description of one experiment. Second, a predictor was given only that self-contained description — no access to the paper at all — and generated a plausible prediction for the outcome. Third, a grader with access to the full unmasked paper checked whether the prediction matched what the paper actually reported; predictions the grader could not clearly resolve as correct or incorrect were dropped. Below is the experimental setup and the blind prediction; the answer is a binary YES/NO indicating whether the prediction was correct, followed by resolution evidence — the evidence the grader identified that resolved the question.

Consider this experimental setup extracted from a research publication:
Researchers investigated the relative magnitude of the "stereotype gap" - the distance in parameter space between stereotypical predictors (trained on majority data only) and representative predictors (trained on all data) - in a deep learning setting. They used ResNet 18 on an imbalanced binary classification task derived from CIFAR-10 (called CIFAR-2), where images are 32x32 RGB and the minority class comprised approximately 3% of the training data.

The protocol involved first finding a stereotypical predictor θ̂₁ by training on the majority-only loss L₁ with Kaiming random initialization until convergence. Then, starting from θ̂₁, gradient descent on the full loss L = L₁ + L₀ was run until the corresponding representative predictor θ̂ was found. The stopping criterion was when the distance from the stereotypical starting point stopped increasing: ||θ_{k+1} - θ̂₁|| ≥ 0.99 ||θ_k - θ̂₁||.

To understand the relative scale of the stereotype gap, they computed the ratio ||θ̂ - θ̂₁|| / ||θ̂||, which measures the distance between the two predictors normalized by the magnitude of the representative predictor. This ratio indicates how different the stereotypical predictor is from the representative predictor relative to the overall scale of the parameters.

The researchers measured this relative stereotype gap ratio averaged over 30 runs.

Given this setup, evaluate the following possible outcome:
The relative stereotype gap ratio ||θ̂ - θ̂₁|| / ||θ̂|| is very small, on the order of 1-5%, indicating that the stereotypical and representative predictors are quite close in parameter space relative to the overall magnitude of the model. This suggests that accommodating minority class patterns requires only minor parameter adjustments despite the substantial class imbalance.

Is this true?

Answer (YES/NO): NO